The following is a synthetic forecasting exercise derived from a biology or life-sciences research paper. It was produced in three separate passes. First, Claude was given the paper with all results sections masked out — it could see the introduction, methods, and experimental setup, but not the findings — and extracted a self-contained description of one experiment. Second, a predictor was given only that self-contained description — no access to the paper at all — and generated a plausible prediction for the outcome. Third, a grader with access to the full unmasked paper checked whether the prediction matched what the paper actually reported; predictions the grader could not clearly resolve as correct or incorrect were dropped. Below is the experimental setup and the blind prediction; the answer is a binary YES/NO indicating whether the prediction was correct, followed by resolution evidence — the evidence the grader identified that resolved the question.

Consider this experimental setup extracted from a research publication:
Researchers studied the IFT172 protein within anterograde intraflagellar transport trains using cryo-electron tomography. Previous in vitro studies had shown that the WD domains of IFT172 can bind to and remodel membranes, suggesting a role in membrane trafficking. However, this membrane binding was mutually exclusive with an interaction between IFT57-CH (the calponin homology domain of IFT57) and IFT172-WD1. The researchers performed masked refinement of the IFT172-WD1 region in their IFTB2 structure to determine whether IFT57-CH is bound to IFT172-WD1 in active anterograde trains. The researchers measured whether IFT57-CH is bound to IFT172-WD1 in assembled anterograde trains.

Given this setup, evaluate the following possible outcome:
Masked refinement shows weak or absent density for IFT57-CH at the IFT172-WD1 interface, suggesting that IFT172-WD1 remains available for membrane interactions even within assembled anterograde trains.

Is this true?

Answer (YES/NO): NO